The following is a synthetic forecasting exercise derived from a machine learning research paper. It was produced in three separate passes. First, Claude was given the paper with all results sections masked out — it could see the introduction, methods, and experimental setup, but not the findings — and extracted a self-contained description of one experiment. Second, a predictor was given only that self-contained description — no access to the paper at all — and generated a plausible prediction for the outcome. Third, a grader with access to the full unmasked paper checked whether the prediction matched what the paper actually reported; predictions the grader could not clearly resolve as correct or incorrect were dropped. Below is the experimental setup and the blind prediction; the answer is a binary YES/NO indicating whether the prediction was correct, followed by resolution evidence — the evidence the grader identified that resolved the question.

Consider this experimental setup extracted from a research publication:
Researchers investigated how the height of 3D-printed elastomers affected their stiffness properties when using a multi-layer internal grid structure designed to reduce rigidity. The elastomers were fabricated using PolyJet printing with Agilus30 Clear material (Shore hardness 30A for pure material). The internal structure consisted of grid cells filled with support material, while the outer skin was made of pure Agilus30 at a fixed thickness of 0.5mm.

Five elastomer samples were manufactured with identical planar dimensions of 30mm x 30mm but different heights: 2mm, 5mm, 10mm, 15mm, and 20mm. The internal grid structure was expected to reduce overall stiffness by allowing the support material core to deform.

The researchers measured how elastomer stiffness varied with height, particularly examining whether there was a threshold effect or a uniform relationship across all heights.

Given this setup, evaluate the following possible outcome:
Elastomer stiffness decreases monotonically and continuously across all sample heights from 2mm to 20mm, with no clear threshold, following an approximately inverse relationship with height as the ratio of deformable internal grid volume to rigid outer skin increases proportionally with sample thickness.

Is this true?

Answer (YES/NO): NO